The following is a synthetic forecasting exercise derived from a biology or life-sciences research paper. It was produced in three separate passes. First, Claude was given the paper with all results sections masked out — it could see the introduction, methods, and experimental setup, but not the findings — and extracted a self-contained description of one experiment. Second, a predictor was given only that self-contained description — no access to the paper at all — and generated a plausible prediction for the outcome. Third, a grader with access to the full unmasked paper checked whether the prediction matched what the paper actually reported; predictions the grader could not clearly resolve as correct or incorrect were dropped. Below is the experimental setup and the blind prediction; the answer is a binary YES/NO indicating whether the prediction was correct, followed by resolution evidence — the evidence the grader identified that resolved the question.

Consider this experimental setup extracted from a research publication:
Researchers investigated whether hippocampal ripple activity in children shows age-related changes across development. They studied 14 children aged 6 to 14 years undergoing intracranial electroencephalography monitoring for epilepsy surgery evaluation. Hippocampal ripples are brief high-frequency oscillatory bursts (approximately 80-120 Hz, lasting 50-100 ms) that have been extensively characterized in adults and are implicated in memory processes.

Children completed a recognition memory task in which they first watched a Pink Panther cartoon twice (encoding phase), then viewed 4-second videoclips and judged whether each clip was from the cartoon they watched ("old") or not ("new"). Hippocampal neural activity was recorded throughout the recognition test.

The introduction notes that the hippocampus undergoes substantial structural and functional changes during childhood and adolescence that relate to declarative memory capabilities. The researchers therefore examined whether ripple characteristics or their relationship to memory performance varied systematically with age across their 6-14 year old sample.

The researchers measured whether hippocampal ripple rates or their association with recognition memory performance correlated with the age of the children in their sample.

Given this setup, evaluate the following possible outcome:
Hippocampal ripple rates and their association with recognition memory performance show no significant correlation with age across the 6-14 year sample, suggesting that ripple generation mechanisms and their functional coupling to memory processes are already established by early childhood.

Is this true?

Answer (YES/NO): YES